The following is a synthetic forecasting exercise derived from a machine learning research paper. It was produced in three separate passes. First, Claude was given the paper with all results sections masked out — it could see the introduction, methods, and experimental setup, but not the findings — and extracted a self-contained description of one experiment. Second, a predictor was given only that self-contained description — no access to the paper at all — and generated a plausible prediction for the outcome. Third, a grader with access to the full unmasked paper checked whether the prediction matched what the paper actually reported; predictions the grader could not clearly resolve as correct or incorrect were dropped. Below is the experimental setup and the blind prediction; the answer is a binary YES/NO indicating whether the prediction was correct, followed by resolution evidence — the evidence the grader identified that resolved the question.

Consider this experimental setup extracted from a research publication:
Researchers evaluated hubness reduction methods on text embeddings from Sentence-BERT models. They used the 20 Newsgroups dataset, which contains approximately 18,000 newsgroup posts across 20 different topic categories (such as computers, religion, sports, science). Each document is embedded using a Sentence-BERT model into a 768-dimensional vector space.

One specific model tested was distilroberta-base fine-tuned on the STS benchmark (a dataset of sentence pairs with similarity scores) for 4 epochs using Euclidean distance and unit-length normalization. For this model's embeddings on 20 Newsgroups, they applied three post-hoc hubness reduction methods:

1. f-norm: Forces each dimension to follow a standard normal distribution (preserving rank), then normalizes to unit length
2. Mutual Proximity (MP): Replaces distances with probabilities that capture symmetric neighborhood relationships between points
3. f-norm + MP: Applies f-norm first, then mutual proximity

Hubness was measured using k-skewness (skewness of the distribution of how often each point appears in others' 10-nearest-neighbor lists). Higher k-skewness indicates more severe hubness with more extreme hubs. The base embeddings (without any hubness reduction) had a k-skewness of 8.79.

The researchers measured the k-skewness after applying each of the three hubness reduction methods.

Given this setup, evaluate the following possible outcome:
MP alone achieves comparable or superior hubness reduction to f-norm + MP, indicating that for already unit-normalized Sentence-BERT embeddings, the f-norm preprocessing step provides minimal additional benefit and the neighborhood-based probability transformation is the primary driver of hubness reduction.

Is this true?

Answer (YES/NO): NO